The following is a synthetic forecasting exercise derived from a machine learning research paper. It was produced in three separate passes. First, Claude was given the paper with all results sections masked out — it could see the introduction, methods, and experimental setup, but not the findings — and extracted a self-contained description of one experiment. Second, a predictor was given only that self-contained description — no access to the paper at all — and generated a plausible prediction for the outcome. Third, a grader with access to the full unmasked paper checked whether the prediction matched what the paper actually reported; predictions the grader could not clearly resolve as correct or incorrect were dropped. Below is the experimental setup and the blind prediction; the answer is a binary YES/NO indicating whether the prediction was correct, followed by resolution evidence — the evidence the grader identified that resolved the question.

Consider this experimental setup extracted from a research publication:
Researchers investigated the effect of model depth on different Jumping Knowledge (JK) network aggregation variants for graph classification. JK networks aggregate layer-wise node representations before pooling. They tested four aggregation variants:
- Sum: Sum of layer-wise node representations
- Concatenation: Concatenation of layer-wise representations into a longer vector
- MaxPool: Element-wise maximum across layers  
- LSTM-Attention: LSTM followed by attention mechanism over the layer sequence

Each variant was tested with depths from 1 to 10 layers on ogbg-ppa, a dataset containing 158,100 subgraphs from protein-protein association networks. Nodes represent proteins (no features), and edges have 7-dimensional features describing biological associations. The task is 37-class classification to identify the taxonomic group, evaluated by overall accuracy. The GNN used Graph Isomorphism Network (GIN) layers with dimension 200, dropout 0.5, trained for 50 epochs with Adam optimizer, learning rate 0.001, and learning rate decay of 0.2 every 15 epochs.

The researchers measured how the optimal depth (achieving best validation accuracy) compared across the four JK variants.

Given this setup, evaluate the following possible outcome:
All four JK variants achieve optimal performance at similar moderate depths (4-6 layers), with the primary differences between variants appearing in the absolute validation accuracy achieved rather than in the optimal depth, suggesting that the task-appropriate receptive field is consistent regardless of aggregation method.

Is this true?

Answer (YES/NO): NO